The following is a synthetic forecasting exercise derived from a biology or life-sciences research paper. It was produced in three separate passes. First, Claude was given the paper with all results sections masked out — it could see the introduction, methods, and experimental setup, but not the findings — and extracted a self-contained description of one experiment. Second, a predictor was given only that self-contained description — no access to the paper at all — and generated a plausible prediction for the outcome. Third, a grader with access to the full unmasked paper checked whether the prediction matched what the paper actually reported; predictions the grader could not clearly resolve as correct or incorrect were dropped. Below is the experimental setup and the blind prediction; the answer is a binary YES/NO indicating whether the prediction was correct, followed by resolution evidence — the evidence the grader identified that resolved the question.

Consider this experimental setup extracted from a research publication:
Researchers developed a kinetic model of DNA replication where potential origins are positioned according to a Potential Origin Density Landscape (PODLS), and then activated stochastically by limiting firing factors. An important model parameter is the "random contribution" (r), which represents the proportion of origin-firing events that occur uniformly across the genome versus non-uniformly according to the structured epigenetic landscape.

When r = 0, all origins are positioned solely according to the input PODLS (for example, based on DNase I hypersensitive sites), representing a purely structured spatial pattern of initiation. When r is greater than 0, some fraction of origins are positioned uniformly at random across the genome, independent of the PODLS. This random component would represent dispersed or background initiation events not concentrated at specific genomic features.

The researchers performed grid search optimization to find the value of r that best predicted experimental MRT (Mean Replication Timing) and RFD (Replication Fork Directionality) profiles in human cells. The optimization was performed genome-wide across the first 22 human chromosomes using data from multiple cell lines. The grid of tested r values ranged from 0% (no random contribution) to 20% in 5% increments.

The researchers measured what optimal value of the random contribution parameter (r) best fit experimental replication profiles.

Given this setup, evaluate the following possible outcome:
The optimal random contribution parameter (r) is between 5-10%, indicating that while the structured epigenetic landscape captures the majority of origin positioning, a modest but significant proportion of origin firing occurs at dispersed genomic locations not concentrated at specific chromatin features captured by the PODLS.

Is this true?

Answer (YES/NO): YES